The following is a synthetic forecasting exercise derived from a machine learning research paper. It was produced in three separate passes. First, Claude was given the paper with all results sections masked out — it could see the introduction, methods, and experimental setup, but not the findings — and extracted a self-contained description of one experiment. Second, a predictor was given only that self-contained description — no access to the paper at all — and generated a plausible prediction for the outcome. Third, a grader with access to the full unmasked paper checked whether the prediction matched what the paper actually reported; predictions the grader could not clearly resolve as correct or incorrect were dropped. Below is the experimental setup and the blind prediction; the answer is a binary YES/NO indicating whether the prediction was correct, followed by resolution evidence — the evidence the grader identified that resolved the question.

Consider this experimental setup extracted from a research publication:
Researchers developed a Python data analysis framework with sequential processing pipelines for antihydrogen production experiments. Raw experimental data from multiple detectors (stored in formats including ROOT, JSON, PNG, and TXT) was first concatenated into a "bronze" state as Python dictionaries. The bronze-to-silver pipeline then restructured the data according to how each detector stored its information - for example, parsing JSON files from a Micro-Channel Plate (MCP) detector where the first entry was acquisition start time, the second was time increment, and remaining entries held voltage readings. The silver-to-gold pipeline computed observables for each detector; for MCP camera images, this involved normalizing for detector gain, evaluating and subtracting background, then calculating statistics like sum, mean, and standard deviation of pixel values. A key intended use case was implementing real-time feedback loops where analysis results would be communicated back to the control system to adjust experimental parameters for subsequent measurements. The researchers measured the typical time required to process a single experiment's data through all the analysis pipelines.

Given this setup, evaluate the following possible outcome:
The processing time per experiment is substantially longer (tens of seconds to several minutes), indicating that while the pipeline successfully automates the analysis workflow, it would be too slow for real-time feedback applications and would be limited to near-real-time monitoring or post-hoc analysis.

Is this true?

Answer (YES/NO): NO